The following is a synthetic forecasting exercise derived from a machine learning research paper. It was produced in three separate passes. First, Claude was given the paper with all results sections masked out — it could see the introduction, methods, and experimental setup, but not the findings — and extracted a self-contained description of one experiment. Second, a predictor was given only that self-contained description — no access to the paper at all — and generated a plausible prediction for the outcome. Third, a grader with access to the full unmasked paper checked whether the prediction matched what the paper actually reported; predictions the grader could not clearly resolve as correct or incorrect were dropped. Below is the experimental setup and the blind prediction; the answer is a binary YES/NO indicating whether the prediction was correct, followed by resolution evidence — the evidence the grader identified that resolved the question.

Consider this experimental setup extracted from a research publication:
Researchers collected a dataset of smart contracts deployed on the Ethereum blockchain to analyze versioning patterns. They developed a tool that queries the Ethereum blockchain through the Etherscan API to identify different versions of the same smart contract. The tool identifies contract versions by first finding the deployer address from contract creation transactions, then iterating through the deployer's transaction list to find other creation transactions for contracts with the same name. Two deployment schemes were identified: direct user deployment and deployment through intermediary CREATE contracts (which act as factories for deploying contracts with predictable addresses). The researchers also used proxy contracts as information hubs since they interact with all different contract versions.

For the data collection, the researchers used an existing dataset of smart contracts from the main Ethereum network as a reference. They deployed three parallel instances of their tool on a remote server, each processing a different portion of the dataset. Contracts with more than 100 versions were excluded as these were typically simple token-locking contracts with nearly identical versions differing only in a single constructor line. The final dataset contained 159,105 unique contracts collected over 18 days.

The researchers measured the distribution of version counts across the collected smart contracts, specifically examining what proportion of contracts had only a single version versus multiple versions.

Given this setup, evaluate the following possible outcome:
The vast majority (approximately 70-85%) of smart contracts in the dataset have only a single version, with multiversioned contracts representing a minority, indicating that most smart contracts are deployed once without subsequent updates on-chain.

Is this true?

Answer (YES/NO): YES